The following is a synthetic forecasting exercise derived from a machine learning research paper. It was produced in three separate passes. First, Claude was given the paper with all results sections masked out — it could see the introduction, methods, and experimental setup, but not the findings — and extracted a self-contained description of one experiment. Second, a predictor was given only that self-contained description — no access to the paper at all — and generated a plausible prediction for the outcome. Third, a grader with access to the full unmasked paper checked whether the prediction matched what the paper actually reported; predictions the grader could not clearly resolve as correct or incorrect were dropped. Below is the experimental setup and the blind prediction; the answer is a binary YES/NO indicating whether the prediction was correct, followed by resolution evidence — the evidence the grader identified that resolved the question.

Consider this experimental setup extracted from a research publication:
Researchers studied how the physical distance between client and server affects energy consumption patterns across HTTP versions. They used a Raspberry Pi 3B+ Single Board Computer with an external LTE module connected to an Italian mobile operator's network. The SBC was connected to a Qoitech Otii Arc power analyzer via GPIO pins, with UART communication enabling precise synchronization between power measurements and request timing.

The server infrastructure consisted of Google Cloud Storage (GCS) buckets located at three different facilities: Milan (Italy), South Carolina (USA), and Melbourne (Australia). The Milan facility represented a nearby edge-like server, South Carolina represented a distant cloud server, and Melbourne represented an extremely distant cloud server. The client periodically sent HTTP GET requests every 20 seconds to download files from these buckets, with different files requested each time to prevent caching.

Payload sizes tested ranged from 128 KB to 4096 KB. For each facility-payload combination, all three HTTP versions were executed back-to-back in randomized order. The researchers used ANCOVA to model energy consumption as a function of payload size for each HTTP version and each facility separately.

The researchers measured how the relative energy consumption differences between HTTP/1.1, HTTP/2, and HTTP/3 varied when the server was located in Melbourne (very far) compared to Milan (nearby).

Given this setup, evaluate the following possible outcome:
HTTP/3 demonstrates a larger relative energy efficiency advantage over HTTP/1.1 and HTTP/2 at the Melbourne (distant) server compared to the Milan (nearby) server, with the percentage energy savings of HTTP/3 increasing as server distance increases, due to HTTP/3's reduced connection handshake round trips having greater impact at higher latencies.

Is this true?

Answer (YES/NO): NO